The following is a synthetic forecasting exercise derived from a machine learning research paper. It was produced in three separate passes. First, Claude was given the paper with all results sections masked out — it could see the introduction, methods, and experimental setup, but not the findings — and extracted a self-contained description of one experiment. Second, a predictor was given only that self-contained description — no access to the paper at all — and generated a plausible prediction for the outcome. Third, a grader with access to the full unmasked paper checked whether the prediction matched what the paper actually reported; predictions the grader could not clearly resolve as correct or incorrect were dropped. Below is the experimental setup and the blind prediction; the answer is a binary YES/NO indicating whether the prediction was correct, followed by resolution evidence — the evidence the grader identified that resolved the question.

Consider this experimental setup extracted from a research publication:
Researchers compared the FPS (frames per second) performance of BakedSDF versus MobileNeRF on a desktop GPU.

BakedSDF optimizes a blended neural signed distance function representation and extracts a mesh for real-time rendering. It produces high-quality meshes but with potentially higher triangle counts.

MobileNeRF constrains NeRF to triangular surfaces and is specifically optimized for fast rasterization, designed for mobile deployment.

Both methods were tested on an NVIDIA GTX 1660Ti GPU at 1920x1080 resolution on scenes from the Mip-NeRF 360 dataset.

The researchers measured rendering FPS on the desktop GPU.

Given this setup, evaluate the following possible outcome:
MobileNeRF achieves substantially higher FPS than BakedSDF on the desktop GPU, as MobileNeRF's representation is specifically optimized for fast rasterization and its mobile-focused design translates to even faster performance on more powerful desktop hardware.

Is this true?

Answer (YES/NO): NO